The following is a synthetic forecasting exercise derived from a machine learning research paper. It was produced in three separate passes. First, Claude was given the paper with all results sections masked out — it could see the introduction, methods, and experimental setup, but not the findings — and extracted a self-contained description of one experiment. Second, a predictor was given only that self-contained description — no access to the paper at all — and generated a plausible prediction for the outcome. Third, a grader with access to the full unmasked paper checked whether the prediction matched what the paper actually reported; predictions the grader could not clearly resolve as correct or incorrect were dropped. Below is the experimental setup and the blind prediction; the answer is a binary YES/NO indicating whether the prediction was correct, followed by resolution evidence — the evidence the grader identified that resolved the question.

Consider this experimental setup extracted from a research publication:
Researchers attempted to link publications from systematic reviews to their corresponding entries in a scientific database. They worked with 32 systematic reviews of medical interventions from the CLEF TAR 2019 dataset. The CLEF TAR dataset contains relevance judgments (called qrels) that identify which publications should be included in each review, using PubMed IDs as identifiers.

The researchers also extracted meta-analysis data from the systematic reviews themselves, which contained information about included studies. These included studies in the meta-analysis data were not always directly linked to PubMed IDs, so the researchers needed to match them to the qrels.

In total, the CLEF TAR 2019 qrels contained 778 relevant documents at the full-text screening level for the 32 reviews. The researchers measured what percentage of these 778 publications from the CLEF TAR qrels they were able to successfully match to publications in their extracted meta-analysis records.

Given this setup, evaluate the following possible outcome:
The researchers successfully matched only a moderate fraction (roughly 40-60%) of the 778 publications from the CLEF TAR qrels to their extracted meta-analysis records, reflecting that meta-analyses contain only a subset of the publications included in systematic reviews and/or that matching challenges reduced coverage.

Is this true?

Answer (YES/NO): NO